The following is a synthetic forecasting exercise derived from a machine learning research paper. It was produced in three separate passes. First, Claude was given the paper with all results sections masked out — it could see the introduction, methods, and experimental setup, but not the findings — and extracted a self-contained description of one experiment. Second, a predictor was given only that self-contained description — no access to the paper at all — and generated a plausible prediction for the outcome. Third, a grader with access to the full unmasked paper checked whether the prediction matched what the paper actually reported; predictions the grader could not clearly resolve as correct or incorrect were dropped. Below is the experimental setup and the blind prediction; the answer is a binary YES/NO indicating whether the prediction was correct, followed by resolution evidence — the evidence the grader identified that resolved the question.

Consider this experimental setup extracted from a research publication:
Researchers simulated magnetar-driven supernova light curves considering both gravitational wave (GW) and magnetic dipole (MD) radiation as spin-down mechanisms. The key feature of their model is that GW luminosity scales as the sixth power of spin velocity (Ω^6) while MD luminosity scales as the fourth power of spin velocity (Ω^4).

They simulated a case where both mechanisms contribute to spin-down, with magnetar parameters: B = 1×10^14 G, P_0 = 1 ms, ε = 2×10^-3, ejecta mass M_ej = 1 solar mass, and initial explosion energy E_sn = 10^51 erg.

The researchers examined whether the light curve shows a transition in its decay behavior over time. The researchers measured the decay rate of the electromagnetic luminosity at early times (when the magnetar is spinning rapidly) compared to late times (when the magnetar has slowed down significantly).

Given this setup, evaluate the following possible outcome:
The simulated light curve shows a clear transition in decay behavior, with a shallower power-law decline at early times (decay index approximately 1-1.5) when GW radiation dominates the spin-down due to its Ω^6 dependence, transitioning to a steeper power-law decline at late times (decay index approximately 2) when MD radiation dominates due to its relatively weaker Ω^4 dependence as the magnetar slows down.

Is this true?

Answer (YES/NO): YES